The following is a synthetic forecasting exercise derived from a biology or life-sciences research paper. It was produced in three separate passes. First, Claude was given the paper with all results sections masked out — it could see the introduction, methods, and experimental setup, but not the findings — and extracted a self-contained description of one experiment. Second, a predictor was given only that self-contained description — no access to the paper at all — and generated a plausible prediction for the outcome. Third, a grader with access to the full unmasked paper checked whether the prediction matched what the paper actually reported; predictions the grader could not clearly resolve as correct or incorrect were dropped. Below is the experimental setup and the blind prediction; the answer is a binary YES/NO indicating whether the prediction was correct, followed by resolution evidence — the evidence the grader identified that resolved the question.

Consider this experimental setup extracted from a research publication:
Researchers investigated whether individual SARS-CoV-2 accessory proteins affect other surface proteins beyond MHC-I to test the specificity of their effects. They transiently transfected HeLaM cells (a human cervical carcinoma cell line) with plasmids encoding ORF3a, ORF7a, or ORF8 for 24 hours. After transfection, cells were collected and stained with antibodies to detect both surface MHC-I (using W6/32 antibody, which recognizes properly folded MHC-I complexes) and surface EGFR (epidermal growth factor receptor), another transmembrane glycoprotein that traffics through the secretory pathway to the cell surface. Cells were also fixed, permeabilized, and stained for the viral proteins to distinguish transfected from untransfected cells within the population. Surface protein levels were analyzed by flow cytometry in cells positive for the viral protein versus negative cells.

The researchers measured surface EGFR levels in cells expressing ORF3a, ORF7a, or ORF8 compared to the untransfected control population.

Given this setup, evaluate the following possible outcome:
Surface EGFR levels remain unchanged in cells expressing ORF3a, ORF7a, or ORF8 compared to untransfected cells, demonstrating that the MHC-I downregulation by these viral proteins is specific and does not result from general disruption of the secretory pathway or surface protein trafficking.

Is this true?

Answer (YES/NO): NO